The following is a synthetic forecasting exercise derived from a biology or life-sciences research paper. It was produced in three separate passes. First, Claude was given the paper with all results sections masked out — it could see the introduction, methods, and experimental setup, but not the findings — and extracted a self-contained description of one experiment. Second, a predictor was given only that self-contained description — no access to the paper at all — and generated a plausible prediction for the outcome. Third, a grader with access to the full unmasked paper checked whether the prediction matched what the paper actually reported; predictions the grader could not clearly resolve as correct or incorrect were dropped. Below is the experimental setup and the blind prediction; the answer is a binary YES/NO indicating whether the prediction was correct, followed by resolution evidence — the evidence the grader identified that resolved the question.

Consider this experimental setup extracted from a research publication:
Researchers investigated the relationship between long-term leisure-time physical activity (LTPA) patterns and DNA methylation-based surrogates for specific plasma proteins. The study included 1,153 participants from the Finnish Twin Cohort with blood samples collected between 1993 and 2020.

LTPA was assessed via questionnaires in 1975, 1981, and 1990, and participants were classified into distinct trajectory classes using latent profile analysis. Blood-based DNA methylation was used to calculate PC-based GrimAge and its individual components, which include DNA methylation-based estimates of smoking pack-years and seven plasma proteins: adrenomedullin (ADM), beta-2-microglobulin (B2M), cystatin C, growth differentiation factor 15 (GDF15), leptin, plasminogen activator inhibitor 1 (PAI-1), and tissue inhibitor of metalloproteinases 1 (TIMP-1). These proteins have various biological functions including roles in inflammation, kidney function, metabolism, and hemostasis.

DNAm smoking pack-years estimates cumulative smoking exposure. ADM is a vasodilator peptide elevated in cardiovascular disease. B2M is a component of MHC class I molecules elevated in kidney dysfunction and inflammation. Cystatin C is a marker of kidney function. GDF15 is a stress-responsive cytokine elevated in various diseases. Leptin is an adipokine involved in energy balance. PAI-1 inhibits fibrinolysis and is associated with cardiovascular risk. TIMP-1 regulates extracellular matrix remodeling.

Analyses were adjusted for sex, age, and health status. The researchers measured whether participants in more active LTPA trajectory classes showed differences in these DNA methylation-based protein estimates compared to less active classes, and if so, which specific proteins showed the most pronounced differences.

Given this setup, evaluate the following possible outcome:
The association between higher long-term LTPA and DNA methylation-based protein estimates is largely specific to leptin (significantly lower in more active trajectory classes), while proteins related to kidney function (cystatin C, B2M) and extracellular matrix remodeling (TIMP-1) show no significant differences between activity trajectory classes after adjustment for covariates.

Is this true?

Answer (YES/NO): NO